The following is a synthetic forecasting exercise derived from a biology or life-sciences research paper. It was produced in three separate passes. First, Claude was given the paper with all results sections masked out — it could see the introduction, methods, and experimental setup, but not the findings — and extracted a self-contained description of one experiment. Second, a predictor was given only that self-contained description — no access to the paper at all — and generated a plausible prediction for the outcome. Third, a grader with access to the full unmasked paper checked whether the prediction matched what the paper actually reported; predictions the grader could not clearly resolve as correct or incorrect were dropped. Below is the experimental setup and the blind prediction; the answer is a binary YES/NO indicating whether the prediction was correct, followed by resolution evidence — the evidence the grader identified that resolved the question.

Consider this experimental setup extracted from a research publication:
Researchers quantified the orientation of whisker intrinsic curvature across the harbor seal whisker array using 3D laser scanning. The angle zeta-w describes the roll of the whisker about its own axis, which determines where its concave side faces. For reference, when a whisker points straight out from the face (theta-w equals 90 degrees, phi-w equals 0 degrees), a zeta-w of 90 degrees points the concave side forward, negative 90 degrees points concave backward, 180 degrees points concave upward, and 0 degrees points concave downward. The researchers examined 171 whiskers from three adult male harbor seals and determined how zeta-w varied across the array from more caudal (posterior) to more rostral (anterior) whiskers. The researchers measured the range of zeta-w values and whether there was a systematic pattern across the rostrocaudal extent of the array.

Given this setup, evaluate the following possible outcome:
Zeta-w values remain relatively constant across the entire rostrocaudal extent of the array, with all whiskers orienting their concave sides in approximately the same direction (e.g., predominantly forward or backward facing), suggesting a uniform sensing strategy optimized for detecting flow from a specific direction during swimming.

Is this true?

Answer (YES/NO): NO